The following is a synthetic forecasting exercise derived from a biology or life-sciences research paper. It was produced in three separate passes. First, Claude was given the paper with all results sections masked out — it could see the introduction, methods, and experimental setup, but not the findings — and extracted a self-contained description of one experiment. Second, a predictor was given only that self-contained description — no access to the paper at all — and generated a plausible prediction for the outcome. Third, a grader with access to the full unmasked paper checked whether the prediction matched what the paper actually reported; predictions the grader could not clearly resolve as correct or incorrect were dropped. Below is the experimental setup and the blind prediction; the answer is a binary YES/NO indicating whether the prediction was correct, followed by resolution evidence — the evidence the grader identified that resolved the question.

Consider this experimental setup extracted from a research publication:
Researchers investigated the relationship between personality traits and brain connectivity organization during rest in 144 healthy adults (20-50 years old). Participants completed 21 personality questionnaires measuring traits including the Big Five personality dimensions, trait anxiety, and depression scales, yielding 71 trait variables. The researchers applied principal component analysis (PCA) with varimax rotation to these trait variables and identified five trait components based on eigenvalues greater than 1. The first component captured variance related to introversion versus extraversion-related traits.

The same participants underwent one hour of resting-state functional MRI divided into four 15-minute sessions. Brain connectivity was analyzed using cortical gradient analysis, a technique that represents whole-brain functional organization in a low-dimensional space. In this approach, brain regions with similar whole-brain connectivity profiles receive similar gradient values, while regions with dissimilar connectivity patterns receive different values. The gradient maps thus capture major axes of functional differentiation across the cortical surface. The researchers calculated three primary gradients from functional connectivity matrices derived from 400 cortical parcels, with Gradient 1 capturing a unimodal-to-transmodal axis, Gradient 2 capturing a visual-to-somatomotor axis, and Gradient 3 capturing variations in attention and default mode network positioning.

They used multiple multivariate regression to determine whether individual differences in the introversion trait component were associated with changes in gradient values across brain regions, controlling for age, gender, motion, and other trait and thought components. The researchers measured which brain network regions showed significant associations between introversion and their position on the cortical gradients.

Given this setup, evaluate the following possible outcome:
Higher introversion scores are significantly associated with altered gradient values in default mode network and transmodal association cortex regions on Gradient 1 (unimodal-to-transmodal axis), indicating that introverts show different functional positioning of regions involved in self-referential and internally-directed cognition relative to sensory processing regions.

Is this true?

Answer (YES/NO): NO